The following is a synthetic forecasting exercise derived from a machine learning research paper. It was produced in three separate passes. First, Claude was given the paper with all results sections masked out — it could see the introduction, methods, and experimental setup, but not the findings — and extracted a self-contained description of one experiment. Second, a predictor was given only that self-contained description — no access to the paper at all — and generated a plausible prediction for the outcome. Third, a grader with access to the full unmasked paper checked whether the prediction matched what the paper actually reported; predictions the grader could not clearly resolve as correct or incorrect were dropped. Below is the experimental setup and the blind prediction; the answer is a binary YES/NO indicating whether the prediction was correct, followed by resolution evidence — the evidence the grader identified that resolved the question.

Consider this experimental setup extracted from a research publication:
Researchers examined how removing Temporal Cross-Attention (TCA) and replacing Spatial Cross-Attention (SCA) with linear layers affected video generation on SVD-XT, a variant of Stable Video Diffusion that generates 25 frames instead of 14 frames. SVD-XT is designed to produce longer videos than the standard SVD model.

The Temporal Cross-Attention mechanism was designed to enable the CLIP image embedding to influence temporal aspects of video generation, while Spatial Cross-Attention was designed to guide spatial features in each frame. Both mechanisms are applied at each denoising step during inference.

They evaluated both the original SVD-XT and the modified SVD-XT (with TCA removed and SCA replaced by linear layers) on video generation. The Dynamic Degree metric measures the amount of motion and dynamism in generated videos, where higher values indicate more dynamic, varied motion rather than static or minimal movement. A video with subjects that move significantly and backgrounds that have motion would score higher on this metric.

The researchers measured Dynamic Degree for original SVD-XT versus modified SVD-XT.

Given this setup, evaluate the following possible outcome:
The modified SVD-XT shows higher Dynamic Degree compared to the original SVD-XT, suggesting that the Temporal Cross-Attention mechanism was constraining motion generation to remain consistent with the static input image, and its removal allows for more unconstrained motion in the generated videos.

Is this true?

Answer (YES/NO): YES